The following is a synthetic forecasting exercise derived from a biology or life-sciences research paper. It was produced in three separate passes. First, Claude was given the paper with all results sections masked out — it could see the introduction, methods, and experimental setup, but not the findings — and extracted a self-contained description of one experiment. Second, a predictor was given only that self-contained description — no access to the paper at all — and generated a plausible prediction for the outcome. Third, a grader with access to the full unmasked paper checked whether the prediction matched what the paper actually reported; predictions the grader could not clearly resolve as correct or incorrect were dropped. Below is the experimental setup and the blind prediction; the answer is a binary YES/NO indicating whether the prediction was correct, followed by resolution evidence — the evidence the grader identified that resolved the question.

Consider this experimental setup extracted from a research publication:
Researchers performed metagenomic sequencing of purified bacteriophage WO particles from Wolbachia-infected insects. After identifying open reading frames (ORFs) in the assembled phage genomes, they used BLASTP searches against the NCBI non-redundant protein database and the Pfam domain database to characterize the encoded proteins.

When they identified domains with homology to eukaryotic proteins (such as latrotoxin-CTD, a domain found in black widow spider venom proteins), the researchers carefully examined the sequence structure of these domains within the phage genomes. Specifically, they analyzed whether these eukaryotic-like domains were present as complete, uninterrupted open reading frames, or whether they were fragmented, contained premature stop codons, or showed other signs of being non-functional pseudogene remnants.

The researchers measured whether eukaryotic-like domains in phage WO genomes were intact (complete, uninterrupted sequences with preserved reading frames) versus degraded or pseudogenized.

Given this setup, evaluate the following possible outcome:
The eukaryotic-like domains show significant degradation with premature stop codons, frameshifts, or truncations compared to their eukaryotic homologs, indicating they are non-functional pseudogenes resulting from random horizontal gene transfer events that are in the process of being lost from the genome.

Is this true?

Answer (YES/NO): NO